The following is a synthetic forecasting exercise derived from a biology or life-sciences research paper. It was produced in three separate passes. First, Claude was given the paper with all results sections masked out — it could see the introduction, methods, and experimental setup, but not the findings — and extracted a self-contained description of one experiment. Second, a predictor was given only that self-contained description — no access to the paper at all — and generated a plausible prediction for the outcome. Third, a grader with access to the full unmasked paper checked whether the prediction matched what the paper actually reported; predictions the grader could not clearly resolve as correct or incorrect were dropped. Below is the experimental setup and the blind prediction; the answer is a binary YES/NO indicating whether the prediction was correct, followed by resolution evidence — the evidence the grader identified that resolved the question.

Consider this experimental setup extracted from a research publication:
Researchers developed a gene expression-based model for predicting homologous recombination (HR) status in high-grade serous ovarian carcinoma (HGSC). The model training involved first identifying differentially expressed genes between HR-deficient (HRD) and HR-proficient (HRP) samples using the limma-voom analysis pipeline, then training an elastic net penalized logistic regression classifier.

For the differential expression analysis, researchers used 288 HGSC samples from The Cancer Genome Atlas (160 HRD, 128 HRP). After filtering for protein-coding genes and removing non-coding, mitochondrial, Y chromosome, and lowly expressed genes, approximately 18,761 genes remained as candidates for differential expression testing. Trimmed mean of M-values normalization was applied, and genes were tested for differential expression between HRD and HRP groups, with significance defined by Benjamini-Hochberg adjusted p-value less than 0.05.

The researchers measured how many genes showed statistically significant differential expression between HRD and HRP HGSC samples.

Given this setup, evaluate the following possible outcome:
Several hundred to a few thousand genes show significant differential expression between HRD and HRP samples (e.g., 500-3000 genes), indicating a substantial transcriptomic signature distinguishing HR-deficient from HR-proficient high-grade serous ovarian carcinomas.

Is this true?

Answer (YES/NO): YES